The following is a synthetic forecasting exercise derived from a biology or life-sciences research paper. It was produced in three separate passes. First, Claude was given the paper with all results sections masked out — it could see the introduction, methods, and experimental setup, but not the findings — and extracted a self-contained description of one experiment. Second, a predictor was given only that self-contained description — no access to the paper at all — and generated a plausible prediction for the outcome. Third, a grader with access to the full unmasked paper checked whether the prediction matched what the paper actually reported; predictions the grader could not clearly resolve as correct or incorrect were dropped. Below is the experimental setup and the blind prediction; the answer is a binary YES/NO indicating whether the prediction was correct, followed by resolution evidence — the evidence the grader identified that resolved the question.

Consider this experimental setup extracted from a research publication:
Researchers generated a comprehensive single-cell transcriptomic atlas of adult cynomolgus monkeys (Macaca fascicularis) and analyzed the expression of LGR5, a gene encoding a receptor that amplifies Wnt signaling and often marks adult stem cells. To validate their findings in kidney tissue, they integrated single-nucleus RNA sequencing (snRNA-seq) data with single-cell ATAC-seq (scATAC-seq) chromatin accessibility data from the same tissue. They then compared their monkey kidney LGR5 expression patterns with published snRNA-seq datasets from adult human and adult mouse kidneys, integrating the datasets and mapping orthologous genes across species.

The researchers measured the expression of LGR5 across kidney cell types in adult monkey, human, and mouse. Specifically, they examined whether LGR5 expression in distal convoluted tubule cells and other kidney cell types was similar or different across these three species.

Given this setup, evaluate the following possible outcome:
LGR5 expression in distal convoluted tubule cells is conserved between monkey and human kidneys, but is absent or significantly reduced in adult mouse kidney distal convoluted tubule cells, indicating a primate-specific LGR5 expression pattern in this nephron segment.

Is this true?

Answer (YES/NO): NO